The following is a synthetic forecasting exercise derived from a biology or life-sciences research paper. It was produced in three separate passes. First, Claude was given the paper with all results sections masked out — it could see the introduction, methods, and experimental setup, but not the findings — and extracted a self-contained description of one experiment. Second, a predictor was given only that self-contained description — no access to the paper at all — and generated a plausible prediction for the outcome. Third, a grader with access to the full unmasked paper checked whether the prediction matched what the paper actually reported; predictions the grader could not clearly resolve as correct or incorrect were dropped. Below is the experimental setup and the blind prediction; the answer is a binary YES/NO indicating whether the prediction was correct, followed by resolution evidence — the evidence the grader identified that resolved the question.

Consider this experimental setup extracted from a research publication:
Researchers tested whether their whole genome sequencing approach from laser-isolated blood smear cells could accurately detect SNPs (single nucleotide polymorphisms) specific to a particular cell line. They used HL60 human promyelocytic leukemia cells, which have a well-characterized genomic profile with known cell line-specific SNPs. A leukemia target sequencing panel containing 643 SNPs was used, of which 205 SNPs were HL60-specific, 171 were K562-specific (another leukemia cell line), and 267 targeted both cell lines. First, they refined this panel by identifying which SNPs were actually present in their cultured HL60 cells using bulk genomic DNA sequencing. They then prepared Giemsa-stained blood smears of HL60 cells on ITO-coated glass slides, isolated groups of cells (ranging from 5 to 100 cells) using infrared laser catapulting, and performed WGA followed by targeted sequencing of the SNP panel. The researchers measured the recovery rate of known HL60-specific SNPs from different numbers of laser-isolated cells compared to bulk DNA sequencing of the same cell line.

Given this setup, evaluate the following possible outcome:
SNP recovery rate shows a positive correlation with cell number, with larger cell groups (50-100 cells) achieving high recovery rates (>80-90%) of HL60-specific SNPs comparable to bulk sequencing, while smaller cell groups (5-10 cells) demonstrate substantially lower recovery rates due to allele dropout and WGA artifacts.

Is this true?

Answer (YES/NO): YES